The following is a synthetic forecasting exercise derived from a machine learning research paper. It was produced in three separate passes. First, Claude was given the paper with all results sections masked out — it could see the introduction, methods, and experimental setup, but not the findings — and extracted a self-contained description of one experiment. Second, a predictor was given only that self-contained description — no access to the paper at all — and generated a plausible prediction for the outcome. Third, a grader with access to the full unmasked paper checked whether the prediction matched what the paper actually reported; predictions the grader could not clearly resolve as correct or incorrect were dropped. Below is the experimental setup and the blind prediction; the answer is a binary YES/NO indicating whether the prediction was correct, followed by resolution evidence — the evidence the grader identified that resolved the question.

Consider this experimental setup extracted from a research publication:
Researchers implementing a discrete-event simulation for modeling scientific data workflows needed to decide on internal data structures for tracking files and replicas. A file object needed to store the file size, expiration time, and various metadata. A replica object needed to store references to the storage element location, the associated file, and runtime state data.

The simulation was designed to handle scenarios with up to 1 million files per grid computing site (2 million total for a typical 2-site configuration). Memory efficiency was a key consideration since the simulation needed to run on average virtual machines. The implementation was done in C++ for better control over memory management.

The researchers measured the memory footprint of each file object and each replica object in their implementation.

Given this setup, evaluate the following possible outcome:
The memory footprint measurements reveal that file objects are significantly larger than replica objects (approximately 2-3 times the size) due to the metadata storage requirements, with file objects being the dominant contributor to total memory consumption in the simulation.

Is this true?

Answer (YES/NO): NO